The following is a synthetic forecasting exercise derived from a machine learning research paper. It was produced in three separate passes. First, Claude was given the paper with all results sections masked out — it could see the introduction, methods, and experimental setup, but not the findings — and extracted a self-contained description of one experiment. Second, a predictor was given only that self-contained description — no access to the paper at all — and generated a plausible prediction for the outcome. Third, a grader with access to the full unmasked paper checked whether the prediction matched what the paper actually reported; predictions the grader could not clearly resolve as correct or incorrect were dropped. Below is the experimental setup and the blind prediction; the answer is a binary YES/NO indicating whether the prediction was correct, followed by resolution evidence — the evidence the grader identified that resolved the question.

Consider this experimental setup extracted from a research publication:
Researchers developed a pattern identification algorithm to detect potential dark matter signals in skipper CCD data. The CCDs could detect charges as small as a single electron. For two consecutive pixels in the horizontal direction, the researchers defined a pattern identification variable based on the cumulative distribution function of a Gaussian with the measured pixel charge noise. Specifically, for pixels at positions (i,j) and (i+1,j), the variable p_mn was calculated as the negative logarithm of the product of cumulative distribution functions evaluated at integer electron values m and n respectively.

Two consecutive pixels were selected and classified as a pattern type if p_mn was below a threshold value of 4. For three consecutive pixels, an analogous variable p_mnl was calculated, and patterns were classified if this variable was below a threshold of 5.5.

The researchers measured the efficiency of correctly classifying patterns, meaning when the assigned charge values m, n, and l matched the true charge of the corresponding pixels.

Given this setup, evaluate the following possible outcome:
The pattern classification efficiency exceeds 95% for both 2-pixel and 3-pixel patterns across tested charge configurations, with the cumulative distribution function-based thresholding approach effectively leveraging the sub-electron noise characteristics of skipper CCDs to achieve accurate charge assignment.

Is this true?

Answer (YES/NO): NO